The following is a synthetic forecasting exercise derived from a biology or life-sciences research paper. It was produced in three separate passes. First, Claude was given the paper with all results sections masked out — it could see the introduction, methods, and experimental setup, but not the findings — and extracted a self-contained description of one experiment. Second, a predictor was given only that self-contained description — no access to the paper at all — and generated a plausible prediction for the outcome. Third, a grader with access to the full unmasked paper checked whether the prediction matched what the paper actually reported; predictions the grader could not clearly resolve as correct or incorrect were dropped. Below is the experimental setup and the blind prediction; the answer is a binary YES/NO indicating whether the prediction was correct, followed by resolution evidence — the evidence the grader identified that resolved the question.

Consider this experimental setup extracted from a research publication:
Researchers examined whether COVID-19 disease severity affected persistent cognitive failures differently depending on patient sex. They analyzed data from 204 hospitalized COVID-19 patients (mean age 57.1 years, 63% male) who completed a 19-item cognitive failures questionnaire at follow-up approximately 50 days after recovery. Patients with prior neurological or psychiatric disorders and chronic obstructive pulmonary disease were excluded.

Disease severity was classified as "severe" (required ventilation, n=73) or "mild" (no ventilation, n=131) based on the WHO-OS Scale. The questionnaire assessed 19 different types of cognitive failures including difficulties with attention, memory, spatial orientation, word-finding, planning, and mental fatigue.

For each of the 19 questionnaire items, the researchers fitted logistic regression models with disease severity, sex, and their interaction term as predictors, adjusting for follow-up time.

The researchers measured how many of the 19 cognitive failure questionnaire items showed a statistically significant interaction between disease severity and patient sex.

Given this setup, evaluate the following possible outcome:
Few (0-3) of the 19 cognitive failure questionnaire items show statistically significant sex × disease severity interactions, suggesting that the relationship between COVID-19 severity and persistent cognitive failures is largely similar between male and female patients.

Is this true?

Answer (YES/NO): YES